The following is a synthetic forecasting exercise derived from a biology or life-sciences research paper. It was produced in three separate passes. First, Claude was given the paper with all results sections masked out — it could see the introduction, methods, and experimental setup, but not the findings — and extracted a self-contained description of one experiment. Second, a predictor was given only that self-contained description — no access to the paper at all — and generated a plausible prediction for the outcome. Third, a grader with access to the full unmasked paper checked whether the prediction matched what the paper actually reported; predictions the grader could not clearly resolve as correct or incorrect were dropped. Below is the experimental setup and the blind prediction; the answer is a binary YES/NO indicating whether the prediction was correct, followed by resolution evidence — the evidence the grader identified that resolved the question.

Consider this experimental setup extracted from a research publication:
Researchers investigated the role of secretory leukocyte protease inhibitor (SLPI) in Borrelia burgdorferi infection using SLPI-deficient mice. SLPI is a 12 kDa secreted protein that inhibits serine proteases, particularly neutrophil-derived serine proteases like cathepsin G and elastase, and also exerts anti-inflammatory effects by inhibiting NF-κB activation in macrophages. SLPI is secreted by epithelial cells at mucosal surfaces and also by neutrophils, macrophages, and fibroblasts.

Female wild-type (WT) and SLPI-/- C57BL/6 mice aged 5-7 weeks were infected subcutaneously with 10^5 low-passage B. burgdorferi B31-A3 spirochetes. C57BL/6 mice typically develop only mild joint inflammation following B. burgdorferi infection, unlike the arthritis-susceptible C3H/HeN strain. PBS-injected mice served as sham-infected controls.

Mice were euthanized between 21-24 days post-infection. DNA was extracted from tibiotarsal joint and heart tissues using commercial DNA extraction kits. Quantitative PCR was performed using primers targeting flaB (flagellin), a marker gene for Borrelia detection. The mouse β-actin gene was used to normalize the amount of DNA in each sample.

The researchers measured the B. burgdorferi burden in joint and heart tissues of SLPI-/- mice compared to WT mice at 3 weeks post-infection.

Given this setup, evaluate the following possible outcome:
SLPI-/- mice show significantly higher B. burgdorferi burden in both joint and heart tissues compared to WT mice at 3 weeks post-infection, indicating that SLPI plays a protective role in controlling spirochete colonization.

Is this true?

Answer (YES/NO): NO